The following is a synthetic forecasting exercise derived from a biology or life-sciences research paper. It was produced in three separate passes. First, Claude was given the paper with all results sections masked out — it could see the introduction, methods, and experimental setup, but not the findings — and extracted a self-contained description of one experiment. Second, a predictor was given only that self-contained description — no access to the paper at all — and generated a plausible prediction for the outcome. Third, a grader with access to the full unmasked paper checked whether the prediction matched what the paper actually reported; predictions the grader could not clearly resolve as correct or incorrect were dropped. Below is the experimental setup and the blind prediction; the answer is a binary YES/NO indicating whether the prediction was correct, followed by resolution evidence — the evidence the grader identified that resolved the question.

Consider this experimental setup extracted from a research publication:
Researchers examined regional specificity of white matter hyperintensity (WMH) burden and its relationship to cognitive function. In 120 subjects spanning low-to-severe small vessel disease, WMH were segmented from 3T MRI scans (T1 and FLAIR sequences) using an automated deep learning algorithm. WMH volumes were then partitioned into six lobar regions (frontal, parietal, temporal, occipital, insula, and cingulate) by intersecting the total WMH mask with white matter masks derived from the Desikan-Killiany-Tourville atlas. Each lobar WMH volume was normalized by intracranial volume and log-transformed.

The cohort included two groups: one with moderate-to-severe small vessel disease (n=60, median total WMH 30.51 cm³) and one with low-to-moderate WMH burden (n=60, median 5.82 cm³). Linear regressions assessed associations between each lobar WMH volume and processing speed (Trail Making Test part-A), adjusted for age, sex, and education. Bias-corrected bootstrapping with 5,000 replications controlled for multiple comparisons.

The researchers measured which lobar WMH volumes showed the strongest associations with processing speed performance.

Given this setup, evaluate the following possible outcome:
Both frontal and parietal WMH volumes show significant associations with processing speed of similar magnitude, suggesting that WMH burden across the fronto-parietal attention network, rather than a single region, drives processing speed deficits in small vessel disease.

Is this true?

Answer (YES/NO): NO